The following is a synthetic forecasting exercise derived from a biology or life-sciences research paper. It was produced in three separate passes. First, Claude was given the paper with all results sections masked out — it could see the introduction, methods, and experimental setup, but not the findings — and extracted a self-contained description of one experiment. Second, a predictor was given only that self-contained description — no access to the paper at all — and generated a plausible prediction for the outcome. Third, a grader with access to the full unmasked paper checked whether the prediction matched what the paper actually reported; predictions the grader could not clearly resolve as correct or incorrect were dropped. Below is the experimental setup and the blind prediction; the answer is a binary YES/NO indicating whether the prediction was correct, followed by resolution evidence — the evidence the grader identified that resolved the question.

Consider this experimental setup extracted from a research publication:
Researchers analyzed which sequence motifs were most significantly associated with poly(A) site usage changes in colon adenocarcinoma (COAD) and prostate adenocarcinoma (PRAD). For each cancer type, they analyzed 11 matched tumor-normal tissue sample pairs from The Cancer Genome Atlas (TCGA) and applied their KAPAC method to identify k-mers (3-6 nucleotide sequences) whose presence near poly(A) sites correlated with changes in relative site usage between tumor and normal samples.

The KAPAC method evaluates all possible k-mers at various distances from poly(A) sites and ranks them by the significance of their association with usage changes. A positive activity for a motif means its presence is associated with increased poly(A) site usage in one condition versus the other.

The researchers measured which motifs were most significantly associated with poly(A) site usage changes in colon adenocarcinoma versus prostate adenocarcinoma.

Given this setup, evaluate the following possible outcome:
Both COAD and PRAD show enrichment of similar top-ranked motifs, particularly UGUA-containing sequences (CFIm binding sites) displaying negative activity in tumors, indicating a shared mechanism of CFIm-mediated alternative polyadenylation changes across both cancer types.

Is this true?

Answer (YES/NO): NO